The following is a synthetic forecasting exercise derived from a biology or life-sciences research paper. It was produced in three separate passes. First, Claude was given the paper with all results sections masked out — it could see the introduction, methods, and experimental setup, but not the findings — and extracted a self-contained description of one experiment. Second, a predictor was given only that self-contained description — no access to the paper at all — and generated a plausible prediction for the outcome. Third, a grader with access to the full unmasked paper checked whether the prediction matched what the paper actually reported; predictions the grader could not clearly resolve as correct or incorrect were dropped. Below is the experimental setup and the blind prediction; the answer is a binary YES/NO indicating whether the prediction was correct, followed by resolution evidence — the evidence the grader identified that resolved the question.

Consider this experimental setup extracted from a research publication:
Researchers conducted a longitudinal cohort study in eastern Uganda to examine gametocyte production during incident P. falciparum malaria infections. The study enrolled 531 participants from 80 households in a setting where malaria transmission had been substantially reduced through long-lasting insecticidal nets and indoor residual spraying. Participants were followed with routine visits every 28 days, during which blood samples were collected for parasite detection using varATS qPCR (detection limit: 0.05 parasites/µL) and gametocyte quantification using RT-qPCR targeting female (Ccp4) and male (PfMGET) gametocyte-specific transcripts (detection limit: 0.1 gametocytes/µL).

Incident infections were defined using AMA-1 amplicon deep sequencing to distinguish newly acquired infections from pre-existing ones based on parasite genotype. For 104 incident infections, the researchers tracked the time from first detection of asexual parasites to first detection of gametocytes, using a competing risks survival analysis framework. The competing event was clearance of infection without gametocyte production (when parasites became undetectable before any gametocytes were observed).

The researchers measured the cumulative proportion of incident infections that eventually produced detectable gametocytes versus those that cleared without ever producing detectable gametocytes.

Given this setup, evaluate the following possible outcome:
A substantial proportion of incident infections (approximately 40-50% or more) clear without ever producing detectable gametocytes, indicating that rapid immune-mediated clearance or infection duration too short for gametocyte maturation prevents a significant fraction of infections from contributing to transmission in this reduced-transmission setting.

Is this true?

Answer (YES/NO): YES